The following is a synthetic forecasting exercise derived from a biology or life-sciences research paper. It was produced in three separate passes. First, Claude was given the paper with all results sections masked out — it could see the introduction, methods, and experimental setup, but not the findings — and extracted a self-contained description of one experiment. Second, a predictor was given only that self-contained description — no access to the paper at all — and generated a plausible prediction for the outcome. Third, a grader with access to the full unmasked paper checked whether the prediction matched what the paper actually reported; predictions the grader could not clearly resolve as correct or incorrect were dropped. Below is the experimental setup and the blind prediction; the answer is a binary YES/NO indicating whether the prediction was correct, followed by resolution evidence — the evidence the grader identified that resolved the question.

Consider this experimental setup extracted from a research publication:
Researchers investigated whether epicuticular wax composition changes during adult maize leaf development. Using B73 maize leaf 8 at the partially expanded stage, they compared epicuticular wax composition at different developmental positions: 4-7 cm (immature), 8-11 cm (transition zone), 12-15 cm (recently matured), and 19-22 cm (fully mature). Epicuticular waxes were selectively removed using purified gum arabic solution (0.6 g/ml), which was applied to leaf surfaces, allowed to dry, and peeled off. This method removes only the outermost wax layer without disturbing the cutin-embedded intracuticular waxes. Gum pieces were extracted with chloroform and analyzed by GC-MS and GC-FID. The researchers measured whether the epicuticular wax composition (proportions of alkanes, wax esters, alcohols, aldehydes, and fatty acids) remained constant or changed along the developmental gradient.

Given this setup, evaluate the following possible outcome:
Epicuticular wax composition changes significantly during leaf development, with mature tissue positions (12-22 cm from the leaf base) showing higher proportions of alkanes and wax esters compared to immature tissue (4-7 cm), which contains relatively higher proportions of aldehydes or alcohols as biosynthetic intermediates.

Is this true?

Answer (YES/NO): NO